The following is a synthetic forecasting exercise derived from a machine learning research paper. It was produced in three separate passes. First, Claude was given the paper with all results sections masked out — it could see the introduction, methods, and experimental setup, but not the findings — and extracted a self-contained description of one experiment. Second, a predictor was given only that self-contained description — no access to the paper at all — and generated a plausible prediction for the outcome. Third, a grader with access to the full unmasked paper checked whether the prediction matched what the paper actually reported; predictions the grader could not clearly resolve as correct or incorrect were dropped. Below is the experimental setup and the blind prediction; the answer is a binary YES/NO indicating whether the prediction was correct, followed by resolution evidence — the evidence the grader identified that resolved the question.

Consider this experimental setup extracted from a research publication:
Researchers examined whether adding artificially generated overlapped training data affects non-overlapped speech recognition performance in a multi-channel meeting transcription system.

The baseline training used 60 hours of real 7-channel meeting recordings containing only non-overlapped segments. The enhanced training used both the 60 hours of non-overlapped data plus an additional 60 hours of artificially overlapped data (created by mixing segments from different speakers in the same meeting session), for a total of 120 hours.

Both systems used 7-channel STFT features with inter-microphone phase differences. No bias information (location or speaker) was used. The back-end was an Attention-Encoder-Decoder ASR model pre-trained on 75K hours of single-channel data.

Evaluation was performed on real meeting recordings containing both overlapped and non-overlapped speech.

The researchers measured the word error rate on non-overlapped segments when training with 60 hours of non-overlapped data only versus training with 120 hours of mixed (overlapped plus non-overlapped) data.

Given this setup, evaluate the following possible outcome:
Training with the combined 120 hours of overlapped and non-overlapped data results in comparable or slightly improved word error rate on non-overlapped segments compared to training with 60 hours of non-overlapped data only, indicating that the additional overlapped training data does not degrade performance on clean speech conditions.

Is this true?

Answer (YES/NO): YES